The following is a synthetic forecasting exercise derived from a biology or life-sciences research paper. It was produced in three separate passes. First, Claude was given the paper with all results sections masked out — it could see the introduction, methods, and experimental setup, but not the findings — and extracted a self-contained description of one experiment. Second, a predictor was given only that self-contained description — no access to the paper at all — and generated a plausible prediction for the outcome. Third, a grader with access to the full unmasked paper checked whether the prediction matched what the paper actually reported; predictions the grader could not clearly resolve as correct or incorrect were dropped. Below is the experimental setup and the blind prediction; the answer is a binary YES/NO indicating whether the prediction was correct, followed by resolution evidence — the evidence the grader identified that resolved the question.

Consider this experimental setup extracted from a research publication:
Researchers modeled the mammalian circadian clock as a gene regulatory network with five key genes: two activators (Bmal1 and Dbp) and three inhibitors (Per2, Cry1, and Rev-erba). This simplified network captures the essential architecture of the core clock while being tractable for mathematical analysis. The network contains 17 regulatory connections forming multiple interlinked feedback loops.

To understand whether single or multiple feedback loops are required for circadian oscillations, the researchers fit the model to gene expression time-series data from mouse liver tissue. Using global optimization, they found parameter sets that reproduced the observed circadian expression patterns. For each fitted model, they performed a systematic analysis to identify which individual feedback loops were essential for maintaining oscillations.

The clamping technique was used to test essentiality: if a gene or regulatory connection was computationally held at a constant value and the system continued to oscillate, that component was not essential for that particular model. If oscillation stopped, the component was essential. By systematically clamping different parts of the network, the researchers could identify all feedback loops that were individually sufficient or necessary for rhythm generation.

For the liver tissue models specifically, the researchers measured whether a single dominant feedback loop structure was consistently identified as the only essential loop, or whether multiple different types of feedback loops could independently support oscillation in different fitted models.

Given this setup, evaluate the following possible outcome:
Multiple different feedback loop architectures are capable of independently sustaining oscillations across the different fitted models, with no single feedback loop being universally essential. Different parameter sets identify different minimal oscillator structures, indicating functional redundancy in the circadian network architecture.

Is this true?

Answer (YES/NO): YES